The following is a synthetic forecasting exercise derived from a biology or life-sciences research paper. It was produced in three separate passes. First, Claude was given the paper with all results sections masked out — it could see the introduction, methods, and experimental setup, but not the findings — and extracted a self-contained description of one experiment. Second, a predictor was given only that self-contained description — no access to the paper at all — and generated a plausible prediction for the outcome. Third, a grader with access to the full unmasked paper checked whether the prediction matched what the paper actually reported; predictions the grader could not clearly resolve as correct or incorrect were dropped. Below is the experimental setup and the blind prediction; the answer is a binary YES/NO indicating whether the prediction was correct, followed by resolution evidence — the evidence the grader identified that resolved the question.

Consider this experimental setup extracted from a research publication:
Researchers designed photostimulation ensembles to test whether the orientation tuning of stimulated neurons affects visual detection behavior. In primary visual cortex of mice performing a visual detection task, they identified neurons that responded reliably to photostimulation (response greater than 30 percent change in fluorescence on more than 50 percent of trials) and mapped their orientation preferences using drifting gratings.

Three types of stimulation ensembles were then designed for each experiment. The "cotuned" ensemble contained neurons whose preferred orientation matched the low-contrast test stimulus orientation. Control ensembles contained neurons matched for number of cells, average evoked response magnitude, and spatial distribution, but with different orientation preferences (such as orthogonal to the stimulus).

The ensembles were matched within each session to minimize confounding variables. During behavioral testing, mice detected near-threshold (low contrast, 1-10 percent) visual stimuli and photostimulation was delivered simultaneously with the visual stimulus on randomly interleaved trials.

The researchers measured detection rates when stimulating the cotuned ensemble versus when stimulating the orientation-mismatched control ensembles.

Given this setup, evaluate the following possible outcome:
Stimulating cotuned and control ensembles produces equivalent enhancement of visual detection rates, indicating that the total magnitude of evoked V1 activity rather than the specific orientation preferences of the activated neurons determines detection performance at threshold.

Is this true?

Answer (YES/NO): NO